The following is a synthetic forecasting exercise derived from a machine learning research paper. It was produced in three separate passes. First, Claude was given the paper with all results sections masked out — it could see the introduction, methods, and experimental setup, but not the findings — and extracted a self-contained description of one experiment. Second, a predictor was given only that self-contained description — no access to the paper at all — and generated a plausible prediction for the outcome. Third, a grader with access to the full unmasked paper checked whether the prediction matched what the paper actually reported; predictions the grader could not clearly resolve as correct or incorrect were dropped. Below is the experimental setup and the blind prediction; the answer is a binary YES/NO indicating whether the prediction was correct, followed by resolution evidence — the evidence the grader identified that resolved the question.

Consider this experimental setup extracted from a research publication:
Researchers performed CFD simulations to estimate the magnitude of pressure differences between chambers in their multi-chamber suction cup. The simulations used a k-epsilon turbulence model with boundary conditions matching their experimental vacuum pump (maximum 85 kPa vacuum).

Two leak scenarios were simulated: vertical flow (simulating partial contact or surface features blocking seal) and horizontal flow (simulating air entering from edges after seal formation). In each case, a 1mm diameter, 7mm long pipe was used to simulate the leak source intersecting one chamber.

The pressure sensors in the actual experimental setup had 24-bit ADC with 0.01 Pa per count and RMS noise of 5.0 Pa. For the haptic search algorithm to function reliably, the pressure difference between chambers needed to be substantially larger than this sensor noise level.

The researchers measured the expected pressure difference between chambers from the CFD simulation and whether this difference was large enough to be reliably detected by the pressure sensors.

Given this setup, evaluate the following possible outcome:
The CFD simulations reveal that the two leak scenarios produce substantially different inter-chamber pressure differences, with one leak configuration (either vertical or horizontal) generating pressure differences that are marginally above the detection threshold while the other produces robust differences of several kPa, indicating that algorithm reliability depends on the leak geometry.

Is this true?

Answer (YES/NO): NO